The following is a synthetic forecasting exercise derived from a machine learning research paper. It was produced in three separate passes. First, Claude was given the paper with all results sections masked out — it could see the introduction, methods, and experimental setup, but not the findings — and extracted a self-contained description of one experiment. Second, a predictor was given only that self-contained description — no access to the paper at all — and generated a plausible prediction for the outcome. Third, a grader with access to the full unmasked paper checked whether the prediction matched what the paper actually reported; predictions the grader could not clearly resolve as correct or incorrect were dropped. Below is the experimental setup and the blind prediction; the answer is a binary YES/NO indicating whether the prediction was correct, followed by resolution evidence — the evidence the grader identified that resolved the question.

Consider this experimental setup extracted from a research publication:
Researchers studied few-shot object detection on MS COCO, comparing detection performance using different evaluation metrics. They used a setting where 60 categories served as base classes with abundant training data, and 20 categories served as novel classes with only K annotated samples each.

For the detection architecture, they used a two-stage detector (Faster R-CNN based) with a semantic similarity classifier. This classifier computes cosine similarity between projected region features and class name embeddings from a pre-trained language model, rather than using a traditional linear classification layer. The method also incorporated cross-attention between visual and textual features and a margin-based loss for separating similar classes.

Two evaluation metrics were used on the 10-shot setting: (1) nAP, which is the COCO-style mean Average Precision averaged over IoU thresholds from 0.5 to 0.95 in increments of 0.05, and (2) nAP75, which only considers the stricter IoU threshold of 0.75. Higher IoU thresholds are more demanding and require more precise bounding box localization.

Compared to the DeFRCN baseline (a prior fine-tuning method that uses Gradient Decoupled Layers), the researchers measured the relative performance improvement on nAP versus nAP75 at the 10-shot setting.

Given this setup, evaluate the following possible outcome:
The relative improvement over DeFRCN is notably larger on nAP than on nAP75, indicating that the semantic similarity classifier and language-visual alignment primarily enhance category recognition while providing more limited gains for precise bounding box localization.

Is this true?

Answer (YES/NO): YES